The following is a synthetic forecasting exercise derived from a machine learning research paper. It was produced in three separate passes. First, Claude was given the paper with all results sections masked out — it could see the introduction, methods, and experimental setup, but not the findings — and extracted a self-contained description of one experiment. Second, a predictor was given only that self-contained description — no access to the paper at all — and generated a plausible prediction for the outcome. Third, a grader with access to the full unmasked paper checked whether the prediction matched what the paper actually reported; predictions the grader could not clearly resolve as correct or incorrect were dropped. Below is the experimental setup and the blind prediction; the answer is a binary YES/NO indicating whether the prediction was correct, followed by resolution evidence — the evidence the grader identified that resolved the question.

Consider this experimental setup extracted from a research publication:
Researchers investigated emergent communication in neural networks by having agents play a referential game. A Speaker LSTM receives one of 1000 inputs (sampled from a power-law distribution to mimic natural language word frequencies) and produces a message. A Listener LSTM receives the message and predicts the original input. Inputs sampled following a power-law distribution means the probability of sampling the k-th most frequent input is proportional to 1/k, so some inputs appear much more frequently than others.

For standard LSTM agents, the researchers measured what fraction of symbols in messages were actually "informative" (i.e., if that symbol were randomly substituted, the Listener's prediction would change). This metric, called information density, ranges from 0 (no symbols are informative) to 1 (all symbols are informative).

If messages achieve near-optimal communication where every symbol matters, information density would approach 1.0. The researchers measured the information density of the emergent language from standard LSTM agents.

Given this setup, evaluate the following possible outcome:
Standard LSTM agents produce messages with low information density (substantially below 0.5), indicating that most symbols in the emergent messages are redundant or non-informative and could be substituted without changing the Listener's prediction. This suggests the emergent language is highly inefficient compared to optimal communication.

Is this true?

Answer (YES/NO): YES